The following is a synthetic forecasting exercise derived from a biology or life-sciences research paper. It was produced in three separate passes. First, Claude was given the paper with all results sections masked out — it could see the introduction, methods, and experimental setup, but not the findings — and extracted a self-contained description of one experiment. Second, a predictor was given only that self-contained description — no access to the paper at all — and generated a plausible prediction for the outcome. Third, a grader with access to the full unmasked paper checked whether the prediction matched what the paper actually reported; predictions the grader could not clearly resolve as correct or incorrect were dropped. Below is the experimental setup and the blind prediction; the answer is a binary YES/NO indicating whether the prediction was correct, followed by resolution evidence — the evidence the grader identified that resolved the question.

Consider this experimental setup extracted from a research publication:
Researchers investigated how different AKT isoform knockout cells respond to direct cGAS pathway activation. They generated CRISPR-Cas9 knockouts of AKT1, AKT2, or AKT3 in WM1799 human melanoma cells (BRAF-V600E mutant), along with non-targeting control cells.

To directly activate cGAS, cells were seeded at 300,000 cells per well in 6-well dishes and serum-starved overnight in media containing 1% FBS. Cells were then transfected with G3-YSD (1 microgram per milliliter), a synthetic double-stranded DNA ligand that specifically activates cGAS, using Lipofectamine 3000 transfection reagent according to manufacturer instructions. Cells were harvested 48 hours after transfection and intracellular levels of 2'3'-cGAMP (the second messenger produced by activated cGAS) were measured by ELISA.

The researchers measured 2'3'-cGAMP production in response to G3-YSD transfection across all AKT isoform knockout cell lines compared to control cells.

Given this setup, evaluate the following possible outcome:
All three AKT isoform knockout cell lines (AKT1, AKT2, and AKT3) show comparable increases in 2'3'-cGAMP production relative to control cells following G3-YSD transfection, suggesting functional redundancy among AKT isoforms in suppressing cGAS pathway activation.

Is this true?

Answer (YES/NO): NO